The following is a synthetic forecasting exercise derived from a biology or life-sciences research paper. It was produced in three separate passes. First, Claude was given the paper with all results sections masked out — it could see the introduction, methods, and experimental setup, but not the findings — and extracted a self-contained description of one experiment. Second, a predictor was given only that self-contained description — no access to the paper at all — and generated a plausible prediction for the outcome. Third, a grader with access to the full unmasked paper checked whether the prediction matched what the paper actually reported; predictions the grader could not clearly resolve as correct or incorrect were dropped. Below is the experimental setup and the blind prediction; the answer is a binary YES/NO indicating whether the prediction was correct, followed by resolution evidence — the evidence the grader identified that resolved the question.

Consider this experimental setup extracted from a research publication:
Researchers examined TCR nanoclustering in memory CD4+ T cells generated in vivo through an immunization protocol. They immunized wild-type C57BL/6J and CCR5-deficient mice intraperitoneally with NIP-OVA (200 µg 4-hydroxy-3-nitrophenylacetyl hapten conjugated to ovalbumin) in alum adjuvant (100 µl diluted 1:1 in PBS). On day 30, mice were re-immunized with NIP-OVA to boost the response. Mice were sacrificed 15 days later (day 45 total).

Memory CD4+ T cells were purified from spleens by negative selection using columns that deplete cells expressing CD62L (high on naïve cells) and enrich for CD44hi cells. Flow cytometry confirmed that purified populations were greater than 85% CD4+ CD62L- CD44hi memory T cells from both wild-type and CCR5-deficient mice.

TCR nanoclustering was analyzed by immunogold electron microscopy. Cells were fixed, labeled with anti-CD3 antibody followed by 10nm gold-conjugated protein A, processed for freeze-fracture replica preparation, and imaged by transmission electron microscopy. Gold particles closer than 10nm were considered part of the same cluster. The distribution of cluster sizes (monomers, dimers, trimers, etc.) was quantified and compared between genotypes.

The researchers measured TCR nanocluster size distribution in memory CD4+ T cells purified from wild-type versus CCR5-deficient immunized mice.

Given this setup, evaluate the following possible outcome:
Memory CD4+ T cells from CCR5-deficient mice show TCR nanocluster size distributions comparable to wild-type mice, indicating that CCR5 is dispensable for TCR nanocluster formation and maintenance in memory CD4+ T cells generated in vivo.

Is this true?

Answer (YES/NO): NO